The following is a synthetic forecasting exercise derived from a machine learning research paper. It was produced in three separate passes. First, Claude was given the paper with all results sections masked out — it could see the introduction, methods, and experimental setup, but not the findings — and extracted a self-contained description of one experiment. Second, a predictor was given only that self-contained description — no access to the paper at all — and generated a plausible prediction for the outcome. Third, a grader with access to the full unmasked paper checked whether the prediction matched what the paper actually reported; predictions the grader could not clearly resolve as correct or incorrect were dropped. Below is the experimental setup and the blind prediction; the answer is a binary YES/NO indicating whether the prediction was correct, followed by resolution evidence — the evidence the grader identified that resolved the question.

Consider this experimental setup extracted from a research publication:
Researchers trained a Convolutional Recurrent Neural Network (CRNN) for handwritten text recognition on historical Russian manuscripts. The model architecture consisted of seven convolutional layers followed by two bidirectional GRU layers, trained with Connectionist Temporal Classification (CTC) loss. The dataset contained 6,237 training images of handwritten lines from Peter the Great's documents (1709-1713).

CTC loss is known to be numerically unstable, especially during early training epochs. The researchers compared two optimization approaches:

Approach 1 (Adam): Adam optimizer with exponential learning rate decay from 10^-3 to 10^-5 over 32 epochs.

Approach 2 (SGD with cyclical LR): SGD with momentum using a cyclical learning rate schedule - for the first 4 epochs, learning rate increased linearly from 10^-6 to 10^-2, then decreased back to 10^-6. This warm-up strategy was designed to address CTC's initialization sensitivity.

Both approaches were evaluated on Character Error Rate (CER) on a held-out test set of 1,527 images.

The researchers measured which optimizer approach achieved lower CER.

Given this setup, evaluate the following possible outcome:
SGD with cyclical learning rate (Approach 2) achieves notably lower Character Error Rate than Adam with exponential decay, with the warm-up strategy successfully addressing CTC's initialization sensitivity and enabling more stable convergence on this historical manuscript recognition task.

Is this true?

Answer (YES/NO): YES